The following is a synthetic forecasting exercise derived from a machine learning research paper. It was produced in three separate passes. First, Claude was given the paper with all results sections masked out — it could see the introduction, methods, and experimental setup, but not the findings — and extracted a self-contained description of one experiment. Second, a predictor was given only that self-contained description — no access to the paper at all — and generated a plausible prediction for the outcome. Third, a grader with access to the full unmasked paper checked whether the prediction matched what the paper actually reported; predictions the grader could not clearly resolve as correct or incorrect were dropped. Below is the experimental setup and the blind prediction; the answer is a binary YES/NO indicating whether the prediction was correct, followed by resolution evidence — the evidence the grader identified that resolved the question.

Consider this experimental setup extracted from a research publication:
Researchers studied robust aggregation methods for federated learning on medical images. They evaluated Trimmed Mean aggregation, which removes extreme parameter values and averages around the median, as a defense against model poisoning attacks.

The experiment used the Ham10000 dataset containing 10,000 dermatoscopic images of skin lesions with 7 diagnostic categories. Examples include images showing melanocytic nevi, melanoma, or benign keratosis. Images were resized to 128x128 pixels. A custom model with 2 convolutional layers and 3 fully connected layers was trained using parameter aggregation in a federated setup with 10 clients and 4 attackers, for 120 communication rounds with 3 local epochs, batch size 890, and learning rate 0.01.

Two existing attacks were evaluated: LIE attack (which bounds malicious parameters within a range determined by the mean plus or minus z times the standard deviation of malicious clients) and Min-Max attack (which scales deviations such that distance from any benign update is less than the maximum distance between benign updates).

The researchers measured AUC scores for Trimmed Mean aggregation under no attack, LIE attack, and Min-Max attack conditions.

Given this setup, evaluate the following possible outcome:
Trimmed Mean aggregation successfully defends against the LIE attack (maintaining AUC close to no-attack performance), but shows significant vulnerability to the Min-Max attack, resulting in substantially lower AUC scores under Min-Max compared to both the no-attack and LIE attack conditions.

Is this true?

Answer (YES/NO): YES